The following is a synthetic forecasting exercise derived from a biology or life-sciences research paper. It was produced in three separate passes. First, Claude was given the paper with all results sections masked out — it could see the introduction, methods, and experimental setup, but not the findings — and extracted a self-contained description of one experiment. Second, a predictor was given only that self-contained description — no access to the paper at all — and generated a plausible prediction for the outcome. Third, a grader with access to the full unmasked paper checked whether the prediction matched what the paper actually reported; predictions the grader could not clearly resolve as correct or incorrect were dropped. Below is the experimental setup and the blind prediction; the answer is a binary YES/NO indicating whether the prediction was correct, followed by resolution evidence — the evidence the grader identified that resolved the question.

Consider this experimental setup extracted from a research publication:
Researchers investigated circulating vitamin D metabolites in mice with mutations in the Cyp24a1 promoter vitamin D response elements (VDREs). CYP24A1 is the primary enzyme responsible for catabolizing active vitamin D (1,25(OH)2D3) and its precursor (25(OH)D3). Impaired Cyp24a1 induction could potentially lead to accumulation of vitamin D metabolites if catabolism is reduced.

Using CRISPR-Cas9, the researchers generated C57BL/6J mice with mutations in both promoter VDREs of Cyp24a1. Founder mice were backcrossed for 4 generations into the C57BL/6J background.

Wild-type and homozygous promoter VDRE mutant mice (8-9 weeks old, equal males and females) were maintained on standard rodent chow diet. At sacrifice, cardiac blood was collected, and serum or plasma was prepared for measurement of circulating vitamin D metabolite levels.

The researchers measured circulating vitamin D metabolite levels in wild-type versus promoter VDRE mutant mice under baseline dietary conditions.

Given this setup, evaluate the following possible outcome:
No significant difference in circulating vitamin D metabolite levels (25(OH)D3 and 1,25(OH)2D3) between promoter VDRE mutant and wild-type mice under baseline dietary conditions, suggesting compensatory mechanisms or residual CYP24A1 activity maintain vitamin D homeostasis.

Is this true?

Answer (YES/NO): NO